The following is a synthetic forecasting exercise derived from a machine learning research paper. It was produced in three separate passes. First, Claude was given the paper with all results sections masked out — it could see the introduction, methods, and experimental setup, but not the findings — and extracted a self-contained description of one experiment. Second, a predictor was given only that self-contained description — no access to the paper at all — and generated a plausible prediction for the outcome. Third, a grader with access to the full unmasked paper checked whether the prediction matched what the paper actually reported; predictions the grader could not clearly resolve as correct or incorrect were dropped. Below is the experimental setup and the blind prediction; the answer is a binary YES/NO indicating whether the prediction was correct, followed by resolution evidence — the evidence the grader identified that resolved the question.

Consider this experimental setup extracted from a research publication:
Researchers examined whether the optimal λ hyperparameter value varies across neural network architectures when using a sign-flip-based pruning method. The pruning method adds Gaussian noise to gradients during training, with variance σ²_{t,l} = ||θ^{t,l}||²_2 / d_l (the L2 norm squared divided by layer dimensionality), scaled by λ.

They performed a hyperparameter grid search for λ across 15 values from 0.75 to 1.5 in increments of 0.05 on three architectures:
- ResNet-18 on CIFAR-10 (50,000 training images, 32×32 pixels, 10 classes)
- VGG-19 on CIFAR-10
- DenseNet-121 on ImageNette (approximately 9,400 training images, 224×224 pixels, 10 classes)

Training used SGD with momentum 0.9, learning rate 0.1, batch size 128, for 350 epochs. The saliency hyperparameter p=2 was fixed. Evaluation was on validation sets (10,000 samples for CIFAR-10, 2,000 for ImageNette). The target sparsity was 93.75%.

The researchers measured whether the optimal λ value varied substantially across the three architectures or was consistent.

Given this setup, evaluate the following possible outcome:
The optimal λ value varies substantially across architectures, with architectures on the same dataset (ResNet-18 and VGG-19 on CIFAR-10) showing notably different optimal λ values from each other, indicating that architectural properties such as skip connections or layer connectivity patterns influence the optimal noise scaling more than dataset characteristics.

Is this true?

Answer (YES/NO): NO